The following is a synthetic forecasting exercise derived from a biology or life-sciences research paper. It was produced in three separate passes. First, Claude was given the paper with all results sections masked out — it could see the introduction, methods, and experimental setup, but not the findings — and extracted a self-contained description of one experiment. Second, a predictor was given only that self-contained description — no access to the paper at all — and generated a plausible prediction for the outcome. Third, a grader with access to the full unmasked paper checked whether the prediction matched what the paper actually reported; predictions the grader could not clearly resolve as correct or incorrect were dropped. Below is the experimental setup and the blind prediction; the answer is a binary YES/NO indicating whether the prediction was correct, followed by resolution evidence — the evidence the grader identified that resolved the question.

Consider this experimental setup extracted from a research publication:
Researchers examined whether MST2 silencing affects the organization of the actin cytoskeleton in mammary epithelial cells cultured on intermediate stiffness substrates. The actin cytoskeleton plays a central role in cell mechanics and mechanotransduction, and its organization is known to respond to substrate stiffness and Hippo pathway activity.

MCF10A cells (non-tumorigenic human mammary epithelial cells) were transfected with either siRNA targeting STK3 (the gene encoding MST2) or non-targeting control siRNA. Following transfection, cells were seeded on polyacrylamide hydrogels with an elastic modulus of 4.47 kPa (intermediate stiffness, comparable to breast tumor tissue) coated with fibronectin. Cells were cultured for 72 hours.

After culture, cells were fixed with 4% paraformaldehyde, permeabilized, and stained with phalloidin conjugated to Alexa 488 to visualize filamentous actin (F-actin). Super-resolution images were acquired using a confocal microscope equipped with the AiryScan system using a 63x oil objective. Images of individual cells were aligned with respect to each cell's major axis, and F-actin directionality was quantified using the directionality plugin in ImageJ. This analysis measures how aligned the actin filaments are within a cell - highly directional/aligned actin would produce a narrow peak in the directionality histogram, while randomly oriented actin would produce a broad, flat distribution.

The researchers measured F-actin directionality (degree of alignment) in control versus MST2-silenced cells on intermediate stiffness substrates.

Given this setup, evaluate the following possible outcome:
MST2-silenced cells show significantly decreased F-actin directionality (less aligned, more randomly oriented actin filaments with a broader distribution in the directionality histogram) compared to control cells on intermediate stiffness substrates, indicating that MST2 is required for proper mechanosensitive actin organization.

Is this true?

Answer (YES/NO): NO